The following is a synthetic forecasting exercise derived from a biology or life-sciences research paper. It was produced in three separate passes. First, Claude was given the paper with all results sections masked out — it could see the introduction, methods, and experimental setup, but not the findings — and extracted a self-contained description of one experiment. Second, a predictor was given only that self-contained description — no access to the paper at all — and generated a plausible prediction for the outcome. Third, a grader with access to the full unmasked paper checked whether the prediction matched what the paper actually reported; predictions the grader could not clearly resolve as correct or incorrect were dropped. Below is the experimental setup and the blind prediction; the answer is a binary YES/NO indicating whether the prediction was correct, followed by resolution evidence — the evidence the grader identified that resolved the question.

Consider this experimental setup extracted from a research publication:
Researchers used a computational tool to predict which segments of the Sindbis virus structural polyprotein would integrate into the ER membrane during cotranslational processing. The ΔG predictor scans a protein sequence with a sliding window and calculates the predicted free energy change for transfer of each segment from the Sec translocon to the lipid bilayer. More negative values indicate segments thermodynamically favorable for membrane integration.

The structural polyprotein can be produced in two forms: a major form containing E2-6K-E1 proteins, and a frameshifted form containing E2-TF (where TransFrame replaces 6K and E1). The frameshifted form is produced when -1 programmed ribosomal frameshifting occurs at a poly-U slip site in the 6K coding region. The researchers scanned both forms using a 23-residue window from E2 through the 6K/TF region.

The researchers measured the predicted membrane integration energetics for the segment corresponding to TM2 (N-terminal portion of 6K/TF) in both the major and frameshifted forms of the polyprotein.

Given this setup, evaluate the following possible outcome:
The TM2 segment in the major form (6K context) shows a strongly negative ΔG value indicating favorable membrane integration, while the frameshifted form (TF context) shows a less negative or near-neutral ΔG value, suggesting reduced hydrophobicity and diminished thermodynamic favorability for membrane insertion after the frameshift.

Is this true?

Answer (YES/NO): NO